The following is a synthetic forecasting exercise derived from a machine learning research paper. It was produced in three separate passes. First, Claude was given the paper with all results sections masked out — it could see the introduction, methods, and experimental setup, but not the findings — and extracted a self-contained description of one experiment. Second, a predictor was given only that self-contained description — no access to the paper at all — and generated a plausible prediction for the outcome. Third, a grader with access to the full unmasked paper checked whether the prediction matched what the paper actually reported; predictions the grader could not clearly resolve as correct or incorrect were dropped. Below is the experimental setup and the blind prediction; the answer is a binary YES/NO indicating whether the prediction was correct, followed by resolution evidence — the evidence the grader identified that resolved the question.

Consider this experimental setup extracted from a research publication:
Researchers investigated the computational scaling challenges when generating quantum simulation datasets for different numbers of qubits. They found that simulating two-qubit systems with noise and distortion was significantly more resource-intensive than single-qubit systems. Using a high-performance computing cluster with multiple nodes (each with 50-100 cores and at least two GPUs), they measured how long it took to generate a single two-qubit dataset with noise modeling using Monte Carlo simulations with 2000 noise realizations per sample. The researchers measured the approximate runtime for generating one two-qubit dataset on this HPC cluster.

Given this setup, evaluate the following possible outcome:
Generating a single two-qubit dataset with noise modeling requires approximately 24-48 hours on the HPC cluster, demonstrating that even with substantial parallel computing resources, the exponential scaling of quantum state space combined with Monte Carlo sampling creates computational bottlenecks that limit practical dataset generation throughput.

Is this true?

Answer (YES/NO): NO